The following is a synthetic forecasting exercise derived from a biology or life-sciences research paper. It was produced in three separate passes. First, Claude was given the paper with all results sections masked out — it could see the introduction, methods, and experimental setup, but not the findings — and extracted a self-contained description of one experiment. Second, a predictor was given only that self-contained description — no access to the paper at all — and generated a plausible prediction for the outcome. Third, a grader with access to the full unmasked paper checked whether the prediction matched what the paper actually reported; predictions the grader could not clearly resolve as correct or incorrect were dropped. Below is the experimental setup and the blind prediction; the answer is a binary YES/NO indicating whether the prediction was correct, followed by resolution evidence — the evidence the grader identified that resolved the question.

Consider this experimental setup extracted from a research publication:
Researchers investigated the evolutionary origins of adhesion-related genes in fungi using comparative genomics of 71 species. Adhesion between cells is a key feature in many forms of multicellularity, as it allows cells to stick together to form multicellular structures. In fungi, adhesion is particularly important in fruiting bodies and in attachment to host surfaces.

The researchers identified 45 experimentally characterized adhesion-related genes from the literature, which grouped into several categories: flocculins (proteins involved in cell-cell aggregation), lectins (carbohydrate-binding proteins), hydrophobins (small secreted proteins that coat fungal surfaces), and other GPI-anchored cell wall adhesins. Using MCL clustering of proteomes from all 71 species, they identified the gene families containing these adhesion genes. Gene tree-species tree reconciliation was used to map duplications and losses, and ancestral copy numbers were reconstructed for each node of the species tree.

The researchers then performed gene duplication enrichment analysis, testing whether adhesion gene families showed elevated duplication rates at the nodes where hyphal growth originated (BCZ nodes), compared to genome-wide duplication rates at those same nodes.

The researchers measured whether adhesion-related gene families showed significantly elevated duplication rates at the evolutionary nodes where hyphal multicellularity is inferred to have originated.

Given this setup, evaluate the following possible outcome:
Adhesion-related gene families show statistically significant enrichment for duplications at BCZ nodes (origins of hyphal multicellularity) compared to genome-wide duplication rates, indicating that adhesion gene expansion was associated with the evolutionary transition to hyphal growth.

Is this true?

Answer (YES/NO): NO